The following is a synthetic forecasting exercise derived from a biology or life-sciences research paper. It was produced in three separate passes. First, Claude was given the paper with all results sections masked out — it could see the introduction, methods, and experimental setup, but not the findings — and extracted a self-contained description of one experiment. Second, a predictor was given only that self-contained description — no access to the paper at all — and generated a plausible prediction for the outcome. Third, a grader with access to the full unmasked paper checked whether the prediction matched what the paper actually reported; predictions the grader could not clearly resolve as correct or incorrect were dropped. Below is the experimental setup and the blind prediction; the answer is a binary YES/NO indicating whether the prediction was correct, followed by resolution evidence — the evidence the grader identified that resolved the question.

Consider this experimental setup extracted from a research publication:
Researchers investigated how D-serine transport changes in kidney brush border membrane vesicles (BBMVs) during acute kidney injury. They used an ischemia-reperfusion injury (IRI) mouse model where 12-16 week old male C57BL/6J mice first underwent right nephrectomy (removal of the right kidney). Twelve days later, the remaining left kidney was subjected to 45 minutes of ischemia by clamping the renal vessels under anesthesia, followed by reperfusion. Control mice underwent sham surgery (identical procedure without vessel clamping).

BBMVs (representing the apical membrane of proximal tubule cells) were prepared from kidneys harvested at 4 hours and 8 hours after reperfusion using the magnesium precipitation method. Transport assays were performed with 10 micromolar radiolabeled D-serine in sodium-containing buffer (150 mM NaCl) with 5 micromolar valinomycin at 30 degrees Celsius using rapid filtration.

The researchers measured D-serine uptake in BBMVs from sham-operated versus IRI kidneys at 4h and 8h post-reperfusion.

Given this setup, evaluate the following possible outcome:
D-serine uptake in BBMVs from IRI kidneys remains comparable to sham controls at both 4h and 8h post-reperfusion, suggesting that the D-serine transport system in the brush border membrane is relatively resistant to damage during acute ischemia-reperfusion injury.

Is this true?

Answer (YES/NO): NO